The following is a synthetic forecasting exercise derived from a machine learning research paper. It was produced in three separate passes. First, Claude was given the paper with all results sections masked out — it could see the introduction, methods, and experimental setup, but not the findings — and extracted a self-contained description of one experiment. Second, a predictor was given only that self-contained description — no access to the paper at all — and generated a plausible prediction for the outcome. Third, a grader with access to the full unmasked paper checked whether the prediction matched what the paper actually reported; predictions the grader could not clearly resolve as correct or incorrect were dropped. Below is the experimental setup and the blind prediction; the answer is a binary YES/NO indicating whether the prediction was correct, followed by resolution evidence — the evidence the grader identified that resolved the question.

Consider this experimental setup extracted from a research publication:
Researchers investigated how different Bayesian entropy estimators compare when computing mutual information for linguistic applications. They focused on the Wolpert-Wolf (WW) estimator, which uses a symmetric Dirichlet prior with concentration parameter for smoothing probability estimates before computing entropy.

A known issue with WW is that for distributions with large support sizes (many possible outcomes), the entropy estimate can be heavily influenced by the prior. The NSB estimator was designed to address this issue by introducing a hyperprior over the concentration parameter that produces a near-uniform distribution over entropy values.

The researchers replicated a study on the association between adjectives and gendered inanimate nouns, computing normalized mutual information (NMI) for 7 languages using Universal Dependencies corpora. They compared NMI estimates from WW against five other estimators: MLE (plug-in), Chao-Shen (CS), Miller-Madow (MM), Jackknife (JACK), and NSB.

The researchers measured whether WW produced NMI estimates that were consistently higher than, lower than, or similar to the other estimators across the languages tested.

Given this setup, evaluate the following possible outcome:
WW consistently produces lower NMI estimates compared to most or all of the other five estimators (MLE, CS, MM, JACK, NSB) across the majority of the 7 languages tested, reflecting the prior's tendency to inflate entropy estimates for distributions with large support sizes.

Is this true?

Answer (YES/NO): NO